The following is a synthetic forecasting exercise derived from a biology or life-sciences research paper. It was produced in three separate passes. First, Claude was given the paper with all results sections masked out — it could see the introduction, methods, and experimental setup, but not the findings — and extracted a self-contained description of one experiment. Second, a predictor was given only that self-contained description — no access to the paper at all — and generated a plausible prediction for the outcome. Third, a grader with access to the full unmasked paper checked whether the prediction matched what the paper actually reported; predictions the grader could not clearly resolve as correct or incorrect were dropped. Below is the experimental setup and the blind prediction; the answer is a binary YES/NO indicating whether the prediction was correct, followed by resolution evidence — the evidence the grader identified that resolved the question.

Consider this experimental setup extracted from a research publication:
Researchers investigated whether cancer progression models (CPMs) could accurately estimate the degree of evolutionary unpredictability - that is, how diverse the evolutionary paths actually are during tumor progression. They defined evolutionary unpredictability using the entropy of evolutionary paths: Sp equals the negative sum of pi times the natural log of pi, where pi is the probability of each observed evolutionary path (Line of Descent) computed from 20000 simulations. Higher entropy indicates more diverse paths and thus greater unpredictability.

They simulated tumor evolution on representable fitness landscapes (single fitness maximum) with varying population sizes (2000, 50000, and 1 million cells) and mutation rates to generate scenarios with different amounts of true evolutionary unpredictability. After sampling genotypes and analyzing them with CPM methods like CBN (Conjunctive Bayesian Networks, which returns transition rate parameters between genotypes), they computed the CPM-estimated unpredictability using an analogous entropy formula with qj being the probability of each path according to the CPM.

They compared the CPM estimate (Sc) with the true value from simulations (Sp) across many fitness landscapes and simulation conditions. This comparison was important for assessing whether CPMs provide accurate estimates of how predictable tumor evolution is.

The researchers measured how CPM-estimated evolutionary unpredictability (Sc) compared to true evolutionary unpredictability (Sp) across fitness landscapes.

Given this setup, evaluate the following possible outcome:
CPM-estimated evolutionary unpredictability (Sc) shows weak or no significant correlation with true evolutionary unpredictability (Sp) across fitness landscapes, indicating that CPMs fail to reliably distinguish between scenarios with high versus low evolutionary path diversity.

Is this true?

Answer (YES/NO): NO